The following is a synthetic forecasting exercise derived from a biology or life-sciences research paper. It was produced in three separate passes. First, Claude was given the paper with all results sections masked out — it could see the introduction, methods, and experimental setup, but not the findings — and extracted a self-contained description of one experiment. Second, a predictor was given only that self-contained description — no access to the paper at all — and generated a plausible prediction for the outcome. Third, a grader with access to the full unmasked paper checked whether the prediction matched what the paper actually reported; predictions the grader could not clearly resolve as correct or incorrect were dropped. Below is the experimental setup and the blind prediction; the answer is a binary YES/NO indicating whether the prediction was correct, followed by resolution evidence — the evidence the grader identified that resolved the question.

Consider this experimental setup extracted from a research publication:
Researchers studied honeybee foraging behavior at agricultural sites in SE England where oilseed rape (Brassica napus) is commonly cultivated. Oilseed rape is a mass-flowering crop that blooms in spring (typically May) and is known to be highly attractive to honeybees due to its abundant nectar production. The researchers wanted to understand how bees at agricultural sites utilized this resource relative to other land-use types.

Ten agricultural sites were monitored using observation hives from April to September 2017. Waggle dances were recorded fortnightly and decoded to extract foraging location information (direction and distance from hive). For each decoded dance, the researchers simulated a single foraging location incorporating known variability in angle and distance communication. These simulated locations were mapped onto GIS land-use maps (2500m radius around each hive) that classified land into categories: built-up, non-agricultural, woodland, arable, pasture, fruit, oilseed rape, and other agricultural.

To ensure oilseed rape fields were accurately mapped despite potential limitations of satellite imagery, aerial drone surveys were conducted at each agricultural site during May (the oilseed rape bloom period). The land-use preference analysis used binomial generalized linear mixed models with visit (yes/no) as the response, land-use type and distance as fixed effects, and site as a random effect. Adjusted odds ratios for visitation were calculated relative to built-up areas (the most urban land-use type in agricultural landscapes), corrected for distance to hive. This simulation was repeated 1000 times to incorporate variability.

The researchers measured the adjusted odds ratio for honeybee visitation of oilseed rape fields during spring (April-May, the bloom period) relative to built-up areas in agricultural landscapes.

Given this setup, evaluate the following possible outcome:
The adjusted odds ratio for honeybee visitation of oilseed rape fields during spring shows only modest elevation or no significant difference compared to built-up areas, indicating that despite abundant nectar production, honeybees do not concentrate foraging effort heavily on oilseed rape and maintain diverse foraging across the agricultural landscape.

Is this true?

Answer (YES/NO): NO